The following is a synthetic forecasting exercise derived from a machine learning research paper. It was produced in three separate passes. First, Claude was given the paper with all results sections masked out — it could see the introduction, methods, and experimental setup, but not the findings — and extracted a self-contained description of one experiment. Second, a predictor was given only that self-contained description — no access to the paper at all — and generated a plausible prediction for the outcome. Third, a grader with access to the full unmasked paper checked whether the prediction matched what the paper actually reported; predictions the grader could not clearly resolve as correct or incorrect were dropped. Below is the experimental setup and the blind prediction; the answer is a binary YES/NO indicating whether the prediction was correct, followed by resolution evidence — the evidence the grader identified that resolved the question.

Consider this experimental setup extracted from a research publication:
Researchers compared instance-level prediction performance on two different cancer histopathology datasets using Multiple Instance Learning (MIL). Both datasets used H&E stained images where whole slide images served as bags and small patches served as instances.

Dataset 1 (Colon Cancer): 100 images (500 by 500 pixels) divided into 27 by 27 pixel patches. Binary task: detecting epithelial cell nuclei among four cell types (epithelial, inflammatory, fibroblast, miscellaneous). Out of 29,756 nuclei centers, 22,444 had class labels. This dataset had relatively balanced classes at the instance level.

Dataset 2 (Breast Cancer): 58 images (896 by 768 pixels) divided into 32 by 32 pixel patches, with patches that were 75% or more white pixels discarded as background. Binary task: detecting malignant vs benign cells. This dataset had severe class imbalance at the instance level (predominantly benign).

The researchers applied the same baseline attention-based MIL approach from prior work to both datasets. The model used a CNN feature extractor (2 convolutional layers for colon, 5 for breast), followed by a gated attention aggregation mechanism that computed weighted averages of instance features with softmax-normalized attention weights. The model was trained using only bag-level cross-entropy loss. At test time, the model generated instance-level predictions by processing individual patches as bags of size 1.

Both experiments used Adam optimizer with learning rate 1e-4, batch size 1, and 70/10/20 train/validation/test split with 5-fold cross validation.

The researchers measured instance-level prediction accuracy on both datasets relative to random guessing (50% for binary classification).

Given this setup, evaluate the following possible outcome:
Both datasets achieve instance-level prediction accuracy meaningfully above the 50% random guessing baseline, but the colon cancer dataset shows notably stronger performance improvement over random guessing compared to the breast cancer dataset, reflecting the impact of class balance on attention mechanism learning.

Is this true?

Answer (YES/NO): NO